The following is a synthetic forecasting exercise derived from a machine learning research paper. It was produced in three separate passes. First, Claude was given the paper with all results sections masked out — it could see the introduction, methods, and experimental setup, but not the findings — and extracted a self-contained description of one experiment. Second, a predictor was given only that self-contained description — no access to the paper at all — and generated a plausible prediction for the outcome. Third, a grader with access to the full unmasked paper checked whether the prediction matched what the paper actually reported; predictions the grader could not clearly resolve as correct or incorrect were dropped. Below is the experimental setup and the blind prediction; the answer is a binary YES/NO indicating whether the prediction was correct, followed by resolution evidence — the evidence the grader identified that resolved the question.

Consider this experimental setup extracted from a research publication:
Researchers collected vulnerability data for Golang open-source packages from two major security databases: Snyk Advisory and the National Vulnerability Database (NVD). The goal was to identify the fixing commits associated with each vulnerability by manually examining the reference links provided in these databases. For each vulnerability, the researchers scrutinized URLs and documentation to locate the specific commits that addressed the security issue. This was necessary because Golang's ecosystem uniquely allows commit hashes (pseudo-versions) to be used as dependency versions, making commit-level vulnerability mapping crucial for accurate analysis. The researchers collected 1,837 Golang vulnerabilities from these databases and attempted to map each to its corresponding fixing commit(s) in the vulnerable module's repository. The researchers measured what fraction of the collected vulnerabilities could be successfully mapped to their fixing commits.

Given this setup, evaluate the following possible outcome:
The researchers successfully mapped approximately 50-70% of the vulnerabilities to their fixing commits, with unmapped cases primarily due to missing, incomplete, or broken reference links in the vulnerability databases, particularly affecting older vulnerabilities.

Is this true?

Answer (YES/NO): YES